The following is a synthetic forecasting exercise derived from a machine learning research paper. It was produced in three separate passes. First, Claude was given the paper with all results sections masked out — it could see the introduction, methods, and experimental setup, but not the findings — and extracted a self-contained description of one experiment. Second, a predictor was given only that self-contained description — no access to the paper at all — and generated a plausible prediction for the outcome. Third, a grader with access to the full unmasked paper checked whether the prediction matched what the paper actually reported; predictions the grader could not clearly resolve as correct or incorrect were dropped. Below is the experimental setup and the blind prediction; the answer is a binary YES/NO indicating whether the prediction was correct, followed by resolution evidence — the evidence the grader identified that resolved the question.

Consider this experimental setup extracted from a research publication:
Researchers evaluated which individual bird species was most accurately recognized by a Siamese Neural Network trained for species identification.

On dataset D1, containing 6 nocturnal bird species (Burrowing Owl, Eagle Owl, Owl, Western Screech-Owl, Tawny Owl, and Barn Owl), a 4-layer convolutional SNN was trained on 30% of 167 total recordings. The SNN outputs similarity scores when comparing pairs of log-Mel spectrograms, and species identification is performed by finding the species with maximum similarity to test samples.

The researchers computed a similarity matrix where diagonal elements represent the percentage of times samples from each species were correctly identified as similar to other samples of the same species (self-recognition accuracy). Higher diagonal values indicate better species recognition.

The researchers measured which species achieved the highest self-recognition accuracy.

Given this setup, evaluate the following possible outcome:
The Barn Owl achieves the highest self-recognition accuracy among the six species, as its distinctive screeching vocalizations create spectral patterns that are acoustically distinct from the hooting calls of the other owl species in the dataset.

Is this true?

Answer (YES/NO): NO